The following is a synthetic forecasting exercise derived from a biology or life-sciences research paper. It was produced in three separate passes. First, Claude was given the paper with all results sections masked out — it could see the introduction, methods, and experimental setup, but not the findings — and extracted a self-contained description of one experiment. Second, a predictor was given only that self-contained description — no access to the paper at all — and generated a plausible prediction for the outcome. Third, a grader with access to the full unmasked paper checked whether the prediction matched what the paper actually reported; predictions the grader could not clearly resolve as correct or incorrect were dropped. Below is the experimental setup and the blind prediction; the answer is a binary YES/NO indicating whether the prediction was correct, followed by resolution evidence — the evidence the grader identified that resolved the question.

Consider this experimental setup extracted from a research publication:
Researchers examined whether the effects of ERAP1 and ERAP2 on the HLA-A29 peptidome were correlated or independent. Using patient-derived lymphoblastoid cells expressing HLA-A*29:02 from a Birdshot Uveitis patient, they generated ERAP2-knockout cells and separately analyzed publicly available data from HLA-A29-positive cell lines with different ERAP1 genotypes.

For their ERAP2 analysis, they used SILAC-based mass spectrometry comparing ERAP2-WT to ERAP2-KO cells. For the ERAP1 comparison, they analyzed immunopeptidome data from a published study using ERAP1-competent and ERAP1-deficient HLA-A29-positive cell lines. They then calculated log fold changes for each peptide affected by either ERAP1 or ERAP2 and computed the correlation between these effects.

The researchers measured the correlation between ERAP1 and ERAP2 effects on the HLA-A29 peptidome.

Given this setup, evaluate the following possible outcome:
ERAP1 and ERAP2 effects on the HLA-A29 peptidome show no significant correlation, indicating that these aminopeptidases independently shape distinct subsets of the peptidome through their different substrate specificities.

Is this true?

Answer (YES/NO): YES